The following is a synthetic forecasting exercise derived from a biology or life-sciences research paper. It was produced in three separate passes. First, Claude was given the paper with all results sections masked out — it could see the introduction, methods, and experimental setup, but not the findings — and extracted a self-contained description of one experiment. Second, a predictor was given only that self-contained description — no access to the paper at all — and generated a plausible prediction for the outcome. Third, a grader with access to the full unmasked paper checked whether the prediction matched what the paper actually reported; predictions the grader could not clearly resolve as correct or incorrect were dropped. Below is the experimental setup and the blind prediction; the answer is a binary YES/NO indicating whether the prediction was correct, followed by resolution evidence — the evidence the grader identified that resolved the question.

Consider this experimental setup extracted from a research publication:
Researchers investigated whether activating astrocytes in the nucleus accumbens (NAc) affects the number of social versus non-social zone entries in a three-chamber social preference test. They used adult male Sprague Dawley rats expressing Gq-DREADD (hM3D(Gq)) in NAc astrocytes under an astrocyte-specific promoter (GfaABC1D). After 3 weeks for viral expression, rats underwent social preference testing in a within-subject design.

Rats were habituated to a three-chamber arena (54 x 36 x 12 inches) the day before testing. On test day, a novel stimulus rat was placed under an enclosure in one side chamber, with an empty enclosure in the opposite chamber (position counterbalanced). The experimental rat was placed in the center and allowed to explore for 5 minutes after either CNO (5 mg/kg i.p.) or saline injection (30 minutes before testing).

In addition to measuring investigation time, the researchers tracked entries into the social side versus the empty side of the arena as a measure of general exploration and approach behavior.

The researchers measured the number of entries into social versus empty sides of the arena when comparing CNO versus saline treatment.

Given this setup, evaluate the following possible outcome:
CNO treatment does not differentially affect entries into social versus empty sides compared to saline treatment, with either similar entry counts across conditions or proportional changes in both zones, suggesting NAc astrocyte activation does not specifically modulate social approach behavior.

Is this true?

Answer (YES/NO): YES